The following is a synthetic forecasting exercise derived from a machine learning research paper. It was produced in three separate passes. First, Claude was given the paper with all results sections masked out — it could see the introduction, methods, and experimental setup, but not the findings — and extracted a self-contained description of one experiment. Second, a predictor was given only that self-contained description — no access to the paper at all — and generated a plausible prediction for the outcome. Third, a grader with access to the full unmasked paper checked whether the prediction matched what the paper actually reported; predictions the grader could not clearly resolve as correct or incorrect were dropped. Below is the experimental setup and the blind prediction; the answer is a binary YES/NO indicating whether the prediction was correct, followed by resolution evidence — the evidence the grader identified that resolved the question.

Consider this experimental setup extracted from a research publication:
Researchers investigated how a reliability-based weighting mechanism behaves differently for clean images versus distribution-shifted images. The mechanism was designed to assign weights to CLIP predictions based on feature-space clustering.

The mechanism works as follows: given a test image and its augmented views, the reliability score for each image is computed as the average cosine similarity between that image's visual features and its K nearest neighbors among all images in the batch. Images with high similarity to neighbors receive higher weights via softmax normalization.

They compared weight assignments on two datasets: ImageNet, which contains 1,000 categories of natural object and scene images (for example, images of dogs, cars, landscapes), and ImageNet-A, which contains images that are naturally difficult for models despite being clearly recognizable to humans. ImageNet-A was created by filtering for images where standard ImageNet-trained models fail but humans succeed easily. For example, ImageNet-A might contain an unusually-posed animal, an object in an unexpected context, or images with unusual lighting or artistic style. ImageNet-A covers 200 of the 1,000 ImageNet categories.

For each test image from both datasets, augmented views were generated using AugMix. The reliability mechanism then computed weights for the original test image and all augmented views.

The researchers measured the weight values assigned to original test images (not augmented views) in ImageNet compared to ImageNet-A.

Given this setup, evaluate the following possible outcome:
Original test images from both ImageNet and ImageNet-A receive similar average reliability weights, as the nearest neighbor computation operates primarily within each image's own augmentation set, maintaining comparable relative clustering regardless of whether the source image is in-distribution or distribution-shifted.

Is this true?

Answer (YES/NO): NO